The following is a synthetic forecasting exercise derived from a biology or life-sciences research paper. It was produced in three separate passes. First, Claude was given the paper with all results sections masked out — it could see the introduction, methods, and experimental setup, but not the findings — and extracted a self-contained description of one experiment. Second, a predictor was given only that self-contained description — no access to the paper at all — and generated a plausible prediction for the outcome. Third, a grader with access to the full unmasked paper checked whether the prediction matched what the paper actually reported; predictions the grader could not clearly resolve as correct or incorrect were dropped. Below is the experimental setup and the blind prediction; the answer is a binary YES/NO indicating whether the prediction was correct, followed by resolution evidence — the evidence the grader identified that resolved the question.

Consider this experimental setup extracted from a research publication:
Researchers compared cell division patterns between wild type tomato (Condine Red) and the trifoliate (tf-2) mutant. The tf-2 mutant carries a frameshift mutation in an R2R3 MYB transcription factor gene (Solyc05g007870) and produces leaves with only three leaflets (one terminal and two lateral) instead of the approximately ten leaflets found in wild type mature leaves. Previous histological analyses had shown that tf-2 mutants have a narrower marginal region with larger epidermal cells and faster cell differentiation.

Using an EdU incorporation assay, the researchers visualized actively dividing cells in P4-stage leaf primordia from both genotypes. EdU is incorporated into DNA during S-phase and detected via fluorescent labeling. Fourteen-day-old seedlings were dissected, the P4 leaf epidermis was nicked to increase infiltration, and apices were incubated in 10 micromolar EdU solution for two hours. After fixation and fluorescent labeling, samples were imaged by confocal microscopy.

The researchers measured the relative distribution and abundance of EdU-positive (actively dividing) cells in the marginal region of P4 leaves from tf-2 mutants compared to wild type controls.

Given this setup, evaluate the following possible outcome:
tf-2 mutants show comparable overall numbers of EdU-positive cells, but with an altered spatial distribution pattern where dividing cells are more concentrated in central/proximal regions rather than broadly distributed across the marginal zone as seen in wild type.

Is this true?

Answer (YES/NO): NO